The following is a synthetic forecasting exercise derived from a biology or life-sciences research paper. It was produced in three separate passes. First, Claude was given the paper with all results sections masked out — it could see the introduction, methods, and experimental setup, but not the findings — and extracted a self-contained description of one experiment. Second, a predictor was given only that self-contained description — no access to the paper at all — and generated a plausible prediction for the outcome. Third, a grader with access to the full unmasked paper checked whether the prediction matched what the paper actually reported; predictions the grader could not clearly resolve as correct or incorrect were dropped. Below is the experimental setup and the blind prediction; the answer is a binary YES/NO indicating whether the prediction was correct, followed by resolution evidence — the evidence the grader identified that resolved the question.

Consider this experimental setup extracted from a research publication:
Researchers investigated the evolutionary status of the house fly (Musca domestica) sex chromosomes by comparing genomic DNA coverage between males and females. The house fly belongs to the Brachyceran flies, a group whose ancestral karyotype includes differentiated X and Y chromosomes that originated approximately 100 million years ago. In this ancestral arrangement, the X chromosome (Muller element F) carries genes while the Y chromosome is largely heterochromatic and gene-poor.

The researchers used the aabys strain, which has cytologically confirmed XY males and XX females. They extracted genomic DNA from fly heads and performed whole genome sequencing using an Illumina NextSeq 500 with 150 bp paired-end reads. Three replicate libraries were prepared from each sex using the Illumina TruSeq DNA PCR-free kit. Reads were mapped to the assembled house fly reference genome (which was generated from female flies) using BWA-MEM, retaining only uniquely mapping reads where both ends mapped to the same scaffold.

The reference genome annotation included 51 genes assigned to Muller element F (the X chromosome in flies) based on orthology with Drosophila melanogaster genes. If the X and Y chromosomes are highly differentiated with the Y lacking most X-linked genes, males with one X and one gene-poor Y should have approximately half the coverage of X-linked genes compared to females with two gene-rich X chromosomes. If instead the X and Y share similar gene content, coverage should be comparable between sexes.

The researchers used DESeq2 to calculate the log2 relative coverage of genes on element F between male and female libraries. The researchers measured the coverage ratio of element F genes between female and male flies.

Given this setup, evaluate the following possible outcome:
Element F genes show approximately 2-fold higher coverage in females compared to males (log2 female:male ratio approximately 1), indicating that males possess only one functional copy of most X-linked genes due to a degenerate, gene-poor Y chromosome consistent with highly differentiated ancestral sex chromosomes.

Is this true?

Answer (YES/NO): NO